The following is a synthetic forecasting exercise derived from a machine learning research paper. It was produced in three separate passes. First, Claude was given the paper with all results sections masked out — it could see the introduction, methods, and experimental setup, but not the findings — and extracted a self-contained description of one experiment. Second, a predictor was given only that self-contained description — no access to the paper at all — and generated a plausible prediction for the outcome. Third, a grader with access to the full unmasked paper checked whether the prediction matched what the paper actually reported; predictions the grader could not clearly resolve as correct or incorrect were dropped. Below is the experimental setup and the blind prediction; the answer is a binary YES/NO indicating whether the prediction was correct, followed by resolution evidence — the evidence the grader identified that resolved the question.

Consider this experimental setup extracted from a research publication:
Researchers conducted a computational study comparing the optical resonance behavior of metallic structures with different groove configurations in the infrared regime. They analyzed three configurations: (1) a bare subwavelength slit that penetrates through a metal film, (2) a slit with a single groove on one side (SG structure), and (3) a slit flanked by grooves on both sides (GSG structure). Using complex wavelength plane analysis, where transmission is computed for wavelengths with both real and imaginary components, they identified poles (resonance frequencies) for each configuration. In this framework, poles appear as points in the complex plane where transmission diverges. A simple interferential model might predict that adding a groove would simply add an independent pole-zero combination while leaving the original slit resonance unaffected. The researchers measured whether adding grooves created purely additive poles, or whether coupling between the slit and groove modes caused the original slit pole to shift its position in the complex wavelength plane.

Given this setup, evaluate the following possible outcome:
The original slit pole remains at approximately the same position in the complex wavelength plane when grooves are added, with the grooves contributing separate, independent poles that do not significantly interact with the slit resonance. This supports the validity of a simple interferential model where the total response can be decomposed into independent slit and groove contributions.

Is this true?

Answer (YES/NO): NO